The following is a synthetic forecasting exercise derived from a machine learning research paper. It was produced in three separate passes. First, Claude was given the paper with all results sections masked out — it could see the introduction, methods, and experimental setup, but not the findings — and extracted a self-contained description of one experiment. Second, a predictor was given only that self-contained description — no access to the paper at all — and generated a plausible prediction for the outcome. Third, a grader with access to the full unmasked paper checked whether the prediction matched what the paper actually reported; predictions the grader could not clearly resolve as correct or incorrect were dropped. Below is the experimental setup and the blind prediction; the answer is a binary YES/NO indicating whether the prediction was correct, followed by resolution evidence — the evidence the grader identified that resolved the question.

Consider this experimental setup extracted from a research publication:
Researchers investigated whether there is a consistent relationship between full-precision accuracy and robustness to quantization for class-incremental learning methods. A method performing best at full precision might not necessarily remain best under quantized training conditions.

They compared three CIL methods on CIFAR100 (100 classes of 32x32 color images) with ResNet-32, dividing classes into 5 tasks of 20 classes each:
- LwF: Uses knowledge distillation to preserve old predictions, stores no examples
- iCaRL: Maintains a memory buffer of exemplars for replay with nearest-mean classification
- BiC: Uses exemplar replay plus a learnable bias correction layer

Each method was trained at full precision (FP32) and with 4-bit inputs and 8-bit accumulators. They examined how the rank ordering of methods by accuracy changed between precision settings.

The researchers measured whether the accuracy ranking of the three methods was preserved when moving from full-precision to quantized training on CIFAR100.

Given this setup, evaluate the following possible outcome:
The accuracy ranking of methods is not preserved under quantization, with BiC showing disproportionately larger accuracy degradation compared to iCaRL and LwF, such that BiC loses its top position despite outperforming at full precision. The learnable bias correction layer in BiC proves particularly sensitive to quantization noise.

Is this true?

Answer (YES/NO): NO